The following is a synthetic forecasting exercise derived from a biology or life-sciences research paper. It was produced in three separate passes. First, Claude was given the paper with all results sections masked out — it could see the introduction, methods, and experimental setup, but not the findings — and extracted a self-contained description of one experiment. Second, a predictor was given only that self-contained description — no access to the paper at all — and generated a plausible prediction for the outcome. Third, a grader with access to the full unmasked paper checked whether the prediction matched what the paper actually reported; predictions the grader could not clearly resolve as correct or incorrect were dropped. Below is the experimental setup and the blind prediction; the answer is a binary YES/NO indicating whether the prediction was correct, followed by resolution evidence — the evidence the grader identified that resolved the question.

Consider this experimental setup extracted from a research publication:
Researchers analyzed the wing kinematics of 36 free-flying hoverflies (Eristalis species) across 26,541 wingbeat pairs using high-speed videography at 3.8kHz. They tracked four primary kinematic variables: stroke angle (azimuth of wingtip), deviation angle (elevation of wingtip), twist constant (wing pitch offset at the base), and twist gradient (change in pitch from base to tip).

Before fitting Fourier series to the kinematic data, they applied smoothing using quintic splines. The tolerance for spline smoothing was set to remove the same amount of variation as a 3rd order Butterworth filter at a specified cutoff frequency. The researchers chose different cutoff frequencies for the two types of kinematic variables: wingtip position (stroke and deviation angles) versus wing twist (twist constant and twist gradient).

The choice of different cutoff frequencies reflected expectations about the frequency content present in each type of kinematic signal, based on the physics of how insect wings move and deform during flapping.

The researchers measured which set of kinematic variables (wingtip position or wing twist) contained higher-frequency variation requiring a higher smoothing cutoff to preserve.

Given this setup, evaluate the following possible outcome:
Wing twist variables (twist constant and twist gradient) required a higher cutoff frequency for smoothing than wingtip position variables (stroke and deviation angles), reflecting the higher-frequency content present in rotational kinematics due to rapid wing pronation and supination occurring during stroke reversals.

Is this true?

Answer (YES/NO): YES